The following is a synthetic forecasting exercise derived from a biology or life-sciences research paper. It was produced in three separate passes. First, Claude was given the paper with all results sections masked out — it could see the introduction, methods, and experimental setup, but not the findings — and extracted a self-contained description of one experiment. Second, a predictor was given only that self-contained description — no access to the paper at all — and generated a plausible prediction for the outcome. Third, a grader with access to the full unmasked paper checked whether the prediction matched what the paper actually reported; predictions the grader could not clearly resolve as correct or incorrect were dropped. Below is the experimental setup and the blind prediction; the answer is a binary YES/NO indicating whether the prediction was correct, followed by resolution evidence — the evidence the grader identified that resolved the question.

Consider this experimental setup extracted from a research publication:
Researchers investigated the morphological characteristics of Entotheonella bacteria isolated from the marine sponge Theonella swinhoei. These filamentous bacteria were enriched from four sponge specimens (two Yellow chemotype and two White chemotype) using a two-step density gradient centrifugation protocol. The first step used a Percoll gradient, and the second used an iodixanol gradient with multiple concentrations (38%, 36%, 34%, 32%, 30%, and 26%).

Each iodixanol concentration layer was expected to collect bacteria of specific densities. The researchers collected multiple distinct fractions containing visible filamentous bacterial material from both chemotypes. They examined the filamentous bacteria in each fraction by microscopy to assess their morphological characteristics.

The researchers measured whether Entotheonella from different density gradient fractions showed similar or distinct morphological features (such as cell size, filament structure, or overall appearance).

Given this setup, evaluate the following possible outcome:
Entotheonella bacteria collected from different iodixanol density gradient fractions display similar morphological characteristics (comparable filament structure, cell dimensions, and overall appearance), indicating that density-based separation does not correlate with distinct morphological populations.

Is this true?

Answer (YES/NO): NO